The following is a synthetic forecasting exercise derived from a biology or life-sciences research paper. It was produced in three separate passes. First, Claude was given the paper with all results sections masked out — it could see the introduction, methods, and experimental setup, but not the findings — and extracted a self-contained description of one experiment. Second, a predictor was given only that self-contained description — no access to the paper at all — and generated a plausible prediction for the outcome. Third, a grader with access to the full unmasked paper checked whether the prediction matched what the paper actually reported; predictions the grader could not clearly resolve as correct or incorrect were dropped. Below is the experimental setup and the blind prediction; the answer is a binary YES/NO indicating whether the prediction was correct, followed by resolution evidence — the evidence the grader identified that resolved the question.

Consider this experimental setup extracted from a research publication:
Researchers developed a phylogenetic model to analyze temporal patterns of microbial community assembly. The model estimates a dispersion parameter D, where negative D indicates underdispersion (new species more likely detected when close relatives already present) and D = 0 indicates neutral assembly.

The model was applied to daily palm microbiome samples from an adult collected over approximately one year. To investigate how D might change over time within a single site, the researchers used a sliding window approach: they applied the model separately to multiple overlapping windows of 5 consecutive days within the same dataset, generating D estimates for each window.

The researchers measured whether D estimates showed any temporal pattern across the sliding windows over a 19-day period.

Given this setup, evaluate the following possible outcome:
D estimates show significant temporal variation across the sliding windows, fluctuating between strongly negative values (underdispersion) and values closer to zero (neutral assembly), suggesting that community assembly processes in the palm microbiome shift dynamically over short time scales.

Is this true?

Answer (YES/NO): NO